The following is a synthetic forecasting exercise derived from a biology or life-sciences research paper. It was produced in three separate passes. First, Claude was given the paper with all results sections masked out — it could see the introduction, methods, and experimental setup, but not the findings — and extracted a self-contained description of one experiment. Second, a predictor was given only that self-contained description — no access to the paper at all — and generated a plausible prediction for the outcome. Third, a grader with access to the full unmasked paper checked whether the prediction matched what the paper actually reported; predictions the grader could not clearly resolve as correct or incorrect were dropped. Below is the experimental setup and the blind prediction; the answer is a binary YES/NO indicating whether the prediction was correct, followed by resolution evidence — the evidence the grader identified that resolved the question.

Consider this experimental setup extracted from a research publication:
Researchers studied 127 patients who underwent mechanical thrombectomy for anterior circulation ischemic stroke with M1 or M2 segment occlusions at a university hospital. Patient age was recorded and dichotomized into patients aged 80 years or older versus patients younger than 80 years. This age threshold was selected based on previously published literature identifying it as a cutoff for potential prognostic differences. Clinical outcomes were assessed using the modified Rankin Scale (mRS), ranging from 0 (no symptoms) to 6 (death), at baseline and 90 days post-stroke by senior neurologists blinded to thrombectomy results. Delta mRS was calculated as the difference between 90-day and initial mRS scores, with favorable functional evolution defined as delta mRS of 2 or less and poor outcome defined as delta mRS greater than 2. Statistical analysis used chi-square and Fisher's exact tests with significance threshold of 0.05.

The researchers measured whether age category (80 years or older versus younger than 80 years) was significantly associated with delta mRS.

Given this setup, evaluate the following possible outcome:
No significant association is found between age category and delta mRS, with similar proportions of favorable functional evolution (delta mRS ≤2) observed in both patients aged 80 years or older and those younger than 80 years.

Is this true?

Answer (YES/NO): NO